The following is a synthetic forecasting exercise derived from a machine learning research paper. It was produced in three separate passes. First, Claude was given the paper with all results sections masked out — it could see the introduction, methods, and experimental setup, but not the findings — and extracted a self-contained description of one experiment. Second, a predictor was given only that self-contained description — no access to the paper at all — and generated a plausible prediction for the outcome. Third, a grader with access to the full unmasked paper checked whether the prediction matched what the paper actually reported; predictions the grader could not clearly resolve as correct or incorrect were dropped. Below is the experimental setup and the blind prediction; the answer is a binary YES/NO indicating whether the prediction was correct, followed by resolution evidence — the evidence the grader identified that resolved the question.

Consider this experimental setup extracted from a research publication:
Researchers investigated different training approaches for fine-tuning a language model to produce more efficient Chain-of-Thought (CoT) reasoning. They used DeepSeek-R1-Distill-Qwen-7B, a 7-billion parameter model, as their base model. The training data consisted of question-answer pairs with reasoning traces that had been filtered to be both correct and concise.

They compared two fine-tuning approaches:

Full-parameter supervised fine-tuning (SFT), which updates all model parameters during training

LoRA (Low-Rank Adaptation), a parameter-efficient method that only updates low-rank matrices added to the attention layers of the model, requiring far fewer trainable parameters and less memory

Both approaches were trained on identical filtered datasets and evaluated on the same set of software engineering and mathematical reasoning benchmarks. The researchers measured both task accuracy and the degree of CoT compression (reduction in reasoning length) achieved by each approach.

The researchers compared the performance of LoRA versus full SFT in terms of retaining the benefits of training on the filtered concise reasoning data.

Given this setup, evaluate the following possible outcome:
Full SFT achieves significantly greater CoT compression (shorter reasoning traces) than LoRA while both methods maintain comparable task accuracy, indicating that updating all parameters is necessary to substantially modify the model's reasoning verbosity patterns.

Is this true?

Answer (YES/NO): NO